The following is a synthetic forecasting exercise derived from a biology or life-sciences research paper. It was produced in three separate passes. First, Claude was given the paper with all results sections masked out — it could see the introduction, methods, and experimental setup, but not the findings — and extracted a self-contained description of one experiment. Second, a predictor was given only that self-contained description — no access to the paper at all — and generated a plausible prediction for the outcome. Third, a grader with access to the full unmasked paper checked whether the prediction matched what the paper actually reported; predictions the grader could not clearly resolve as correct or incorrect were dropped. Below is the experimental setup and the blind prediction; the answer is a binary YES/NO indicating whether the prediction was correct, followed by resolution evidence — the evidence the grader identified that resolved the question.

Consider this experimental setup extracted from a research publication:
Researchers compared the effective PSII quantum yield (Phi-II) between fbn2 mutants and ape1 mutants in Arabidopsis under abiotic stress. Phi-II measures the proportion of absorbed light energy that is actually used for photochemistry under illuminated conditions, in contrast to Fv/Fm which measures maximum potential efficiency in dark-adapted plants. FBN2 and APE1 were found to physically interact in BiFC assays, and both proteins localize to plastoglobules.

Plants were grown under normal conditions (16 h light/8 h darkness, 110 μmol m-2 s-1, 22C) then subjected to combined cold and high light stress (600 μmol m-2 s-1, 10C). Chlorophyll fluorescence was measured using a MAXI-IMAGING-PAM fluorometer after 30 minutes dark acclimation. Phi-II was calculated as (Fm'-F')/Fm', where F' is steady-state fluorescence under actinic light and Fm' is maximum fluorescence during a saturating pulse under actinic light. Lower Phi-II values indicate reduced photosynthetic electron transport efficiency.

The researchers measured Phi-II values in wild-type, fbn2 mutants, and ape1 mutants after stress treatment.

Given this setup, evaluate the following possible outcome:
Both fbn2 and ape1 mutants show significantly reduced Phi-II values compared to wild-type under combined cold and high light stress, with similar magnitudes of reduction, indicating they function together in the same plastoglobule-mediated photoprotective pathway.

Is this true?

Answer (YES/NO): YES